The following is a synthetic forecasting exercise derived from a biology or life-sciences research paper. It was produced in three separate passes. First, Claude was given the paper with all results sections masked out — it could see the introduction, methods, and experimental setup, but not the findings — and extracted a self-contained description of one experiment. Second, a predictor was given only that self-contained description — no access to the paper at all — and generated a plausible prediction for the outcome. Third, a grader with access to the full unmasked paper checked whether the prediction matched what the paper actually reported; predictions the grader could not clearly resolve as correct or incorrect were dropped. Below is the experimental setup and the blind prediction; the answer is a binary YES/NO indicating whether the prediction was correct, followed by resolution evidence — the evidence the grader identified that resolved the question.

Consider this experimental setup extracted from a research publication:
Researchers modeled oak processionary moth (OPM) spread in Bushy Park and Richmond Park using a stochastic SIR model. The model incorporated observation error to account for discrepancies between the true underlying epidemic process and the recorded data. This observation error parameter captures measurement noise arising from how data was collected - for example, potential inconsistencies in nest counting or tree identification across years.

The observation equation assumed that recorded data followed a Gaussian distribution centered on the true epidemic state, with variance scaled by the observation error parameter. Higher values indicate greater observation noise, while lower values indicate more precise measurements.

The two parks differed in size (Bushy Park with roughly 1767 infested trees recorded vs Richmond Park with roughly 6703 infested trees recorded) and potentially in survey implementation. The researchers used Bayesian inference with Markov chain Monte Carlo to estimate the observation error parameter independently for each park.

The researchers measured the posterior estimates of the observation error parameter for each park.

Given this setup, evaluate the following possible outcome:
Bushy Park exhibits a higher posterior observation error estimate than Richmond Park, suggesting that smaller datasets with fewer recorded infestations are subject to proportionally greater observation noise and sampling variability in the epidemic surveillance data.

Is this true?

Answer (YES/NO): YES